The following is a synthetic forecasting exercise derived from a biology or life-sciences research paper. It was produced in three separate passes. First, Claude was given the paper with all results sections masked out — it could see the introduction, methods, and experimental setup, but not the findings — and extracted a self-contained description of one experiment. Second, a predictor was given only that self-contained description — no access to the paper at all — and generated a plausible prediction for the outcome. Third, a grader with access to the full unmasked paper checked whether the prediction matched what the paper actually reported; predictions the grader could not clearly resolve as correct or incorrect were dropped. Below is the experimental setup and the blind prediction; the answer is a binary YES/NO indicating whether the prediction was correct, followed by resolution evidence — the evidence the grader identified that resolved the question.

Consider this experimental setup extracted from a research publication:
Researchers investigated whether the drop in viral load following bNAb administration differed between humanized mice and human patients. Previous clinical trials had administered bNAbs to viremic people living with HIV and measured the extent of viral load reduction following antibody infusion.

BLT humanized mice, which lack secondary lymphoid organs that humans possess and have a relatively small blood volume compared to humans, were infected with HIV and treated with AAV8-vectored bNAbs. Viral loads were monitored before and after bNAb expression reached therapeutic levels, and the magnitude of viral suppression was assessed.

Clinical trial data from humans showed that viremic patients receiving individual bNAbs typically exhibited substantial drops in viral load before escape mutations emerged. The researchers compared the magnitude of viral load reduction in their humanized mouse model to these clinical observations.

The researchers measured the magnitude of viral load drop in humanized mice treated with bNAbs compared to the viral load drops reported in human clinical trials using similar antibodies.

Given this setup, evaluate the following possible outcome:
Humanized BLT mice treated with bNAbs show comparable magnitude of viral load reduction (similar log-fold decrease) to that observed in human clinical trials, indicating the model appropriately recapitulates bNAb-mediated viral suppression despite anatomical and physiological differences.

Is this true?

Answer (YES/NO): NO